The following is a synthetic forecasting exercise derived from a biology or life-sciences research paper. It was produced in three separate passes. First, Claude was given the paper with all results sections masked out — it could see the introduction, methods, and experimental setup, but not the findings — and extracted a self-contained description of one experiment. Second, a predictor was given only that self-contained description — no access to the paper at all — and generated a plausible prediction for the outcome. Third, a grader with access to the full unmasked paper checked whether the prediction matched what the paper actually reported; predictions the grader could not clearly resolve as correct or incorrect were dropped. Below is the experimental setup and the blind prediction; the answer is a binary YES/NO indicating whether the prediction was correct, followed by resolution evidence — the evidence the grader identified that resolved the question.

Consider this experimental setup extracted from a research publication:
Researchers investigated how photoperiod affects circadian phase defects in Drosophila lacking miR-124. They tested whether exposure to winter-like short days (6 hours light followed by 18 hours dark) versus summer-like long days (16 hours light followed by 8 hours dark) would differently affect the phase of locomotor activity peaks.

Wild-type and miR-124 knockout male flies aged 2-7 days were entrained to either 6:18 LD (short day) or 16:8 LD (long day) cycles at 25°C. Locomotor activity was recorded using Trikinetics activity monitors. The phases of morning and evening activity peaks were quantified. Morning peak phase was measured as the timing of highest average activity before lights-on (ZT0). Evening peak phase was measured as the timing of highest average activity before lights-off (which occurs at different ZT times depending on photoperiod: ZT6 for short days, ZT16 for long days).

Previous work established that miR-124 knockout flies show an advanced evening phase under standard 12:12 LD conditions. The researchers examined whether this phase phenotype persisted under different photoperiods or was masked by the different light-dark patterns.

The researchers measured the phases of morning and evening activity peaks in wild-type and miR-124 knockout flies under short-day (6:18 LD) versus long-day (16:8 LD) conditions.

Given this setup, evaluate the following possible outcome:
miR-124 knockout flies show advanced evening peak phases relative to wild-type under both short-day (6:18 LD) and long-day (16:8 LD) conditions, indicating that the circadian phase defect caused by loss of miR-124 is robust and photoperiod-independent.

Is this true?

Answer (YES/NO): NO